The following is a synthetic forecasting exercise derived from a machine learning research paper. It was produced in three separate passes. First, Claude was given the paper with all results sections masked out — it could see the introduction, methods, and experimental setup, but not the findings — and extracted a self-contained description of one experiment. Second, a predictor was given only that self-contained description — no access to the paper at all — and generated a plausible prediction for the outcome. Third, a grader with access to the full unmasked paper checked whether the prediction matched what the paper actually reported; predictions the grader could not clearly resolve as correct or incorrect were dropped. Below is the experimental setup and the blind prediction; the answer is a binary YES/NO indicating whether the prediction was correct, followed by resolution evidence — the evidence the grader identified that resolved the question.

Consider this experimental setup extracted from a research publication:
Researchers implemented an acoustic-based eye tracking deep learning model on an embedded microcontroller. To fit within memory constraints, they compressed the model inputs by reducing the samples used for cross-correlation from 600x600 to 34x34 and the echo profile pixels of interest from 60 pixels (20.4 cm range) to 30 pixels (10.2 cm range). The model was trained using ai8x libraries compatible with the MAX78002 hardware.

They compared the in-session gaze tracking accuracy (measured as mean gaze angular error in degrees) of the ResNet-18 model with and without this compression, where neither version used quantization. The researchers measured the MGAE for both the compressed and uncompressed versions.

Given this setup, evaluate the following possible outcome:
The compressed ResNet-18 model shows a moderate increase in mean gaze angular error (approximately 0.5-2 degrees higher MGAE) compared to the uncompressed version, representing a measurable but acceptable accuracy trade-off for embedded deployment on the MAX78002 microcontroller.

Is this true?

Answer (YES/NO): NO